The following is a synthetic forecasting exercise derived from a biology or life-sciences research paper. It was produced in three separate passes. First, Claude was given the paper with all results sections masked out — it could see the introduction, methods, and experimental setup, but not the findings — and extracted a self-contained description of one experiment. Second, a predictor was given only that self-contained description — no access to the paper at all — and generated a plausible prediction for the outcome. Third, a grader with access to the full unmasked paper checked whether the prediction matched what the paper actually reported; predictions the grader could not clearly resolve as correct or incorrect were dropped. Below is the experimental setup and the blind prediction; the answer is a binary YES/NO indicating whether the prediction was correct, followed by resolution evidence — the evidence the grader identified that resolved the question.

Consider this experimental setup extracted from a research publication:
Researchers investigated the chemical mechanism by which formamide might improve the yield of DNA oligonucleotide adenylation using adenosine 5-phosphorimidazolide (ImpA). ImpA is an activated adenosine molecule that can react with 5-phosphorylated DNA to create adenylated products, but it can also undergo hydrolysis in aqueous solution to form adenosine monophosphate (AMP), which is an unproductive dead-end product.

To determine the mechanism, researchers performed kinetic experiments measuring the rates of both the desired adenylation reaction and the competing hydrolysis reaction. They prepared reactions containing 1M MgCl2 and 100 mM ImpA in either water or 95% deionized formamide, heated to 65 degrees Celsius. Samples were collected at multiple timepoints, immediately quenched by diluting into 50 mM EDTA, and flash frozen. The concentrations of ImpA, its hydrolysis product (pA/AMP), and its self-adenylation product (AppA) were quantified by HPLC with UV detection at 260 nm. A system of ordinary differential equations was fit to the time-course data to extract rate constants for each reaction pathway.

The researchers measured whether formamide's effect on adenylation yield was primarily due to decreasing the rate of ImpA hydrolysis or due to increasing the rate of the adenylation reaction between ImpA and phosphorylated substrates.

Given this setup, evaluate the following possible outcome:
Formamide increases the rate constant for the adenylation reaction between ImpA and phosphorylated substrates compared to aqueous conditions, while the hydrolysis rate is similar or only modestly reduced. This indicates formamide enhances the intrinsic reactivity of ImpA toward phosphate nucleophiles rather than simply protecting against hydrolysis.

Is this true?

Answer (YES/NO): YES